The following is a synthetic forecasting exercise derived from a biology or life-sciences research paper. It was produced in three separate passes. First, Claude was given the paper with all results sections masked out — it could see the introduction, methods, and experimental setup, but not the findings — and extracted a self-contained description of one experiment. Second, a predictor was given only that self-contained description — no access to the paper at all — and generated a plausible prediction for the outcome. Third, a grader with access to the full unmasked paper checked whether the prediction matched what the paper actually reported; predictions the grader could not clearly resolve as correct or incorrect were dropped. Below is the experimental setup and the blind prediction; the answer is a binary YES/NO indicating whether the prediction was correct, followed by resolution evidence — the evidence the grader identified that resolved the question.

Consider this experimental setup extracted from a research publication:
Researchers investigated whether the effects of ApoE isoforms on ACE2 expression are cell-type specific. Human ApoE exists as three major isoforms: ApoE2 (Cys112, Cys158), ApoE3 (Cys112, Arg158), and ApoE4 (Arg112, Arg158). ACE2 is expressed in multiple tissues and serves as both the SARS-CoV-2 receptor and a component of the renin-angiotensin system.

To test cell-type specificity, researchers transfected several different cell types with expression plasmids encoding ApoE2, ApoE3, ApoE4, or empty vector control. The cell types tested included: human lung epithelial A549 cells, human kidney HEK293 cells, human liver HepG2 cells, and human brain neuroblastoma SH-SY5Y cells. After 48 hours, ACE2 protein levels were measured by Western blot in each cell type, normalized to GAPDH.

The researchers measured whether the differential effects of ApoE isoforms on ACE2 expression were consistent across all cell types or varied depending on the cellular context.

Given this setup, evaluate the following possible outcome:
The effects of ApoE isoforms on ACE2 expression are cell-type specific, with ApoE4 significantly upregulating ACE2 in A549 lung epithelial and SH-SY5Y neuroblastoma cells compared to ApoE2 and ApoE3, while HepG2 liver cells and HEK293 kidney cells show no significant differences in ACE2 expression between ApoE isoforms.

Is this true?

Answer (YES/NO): NO